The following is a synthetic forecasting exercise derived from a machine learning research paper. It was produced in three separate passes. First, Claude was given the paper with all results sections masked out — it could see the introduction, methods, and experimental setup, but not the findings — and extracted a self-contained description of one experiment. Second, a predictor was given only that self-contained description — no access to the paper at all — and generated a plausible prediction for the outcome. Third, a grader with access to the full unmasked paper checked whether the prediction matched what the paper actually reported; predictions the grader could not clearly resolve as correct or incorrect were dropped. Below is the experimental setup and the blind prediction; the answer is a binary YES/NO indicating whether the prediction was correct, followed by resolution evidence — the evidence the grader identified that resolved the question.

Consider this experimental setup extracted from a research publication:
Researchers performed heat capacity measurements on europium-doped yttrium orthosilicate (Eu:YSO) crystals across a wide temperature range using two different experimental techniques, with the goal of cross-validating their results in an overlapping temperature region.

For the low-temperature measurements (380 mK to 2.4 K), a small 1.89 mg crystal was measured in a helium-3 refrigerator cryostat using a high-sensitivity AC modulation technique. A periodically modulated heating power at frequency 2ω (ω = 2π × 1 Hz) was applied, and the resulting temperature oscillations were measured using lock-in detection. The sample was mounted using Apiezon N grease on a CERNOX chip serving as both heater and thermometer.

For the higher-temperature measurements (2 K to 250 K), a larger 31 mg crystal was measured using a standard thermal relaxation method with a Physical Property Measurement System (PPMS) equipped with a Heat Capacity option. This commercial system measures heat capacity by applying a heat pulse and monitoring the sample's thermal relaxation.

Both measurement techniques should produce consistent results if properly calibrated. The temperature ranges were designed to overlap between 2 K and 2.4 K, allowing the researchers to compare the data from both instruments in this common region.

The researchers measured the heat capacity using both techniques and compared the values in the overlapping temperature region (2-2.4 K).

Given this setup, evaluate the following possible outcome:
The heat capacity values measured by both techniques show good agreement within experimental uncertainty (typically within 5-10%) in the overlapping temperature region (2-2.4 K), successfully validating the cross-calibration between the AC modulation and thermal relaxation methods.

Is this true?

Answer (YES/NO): NO